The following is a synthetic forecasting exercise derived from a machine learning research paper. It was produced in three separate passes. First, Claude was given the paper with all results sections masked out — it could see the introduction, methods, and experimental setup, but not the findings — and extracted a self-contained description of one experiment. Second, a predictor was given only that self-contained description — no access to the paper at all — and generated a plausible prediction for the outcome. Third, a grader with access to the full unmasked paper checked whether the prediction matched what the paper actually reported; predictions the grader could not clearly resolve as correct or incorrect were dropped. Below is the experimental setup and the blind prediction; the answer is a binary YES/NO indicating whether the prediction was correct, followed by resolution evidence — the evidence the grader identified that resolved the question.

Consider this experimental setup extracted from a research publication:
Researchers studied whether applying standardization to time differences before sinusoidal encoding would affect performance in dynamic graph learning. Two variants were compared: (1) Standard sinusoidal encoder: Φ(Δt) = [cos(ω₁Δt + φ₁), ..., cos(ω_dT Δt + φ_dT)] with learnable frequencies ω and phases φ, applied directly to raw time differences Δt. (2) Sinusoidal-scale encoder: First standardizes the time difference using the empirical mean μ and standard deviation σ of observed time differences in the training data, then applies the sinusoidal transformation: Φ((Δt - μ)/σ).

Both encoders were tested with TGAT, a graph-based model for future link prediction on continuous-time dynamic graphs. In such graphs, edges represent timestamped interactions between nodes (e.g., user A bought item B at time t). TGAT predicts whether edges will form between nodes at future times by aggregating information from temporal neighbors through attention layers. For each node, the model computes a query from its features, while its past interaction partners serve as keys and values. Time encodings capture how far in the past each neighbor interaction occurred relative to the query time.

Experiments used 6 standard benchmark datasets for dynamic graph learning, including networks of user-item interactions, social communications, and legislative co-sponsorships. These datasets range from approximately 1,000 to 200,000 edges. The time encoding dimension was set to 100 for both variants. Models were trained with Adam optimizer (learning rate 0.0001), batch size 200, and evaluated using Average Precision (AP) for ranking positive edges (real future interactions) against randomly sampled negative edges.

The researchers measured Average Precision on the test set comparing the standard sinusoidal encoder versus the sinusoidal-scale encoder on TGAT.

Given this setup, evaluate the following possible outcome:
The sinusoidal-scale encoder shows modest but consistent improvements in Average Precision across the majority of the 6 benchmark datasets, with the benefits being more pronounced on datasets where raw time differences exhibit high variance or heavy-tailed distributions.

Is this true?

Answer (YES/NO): NO